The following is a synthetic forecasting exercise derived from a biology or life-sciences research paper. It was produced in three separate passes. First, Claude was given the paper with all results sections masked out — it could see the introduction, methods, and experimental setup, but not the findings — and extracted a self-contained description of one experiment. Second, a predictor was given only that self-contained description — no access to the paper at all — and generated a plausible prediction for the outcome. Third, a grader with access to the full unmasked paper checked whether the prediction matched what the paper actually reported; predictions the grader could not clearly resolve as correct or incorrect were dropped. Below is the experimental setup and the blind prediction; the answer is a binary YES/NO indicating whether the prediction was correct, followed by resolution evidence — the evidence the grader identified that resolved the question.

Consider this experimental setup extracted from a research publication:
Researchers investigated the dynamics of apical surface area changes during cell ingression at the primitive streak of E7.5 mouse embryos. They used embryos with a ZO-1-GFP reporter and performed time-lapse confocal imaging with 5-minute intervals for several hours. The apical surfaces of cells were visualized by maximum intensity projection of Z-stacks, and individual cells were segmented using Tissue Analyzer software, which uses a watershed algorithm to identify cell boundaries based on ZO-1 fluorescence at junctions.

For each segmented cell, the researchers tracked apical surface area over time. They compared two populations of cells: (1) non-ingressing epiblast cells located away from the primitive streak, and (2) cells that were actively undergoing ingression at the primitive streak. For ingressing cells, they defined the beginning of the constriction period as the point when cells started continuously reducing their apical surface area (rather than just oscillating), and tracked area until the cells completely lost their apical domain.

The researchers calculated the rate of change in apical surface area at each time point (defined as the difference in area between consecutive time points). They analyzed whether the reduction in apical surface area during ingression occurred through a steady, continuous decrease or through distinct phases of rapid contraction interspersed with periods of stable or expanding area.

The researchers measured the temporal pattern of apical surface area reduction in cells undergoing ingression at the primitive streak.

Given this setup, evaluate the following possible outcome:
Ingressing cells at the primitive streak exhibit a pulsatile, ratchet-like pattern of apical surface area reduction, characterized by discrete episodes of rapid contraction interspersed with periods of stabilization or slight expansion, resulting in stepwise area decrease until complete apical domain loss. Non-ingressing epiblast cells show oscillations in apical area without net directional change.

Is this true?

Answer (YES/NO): YES